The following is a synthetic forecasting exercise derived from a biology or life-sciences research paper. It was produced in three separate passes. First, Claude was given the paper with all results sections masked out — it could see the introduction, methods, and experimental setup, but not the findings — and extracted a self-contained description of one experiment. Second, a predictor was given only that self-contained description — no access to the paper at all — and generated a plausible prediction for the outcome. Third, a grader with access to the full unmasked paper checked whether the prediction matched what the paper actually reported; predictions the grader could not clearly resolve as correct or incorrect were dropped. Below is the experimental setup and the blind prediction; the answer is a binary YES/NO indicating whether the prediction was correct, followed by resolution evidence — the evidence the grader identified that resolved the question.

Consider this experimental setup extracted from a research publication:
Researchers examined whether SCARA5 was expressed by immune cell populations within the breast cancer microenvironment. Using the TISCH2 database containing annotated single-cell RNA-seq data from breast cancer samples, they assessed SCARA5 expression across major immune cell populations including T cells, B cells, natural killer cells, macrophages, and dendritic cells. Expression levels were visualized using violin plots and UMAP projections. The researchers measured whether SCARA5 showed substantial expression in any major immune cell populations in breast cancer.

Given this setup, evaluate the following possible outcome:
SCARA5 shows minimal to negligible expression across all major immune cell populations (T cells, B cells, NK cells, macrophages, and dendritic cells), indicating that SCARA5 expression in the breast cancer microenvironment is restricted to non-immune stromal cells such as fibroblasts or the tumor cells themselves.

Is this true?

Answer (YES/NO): NO